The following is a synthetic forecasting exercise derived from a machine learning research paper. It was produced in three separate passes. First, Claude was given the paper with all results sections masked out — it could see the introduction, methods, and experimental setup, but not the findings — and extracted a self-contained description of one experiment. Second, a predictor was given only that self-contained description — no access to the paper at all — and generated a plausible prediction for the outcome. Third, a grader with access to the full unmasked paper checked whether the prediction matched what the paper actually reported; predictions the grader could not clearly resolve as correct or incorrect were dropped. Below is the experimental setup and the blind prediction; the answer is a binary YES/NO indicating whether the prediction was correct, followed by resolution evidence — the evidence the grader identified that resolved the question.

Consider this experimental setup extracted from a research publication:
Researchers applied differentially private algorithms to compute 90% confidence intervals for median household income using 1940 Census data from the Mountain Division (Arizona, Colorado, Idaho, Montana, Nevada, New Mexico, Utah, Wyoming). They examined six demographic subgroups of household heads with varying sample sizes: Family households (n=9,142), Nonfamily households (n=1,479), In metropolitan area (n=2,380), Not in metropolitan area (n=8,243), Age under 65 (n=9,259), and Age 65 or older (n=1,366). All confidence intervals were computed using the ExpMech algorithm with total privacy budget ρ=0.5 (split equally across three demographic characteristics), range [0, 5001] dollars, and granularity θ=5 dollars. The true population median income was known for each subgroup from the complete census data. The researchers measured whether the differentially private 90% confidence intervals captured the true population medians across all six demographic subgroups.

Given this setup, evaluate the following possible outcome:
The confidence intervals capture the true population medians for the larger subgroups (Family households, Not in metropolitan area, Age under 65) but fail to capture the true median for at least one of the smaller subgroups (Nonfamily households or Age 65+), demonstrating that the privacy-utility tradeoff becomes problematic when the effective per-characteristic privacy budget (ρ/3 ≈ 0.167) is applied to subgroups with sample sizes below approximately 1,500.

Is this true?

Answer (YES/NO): NO